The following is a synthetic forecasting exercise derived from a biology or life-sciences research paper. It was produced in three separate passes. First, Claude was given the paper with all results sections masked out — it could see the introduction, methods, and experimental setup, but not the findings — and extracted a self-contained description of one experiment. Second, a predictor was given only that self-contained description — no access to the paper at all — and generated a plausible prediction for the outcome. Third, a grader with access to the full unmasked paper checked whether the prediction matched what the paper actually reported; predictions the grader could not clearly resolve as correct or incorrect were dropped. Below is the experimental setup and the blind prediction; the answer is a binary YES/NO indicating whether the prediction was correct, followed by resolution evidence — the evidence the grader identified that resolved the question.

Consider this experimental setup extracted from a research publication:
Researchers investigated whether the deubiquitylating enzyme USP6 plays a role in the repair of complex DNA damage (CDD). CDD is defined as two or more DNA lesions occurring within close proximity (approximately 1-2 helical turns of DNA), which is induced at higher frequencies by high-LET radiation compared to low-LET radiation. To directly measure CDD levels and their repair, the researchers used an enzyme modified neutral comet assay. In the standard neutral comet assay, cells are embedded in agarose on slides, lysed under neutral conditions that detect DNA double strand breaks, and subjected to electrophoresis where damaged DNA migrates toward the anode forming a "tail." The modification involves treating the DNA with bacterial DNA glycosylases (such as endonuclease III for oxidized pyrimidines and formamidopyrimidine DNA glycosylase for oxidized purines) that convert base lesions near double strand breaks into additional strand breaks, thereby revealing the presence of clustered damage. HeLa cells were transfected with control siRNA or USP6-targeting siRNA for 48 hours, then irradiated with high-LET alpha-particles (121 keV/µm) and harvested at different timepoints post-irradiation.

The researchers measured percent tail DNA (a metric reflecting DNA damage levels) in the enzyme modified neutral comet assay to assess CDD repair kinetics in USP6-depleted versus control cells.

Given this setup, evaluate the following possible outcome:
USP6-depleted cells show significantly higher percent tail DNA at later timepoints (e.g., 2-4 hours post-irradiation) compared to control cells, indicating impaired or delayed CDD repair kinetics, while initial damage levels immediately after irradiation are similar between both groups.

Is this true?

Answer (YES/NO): YES